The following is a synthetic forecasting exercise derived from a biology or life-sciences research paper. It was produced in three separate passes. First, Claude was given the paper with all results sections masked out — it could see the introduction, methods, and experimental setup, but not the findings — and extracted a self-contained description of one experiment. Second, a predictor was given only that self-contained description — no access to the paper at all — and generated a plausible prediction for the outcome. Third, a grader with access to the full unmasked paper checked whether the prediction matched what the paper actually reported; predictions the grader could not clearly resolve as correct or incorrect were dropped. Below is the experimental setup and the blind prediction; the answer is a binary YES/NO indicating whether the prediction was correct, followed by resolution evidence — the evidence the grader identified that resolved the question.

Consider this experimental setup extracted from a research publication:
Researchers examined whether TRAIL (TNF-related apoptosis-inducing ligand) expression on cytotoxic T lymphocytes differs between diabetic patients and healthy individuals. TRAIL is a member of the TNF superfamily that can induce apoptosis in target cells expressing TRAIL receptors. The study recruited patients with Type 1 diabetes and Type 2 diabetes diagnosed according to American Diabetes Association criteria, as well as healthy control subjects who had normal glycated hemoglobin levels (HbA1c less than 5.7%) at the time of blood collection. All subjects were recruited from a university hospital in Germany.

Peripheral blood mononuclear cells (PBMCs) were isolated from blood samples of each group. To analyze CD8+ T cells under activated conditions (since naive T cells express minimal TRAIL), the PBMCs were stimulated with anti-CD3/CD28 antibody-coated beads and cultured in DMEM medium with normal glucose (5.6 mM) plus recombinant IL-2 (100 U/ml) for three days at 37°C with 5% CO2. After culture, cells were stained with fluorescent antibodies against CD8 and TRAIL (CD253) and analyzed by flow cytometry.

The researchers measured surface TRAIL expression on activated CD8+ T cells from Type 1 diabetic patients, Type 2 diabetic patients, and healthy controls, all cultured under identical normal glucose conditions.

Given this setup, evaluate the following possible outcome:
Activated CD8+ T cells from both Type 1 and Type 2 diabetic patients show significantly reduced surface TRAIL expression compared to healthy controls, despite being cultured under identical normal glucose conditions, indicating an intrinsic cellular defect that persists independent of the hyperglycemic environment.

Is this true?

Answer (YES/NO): NO